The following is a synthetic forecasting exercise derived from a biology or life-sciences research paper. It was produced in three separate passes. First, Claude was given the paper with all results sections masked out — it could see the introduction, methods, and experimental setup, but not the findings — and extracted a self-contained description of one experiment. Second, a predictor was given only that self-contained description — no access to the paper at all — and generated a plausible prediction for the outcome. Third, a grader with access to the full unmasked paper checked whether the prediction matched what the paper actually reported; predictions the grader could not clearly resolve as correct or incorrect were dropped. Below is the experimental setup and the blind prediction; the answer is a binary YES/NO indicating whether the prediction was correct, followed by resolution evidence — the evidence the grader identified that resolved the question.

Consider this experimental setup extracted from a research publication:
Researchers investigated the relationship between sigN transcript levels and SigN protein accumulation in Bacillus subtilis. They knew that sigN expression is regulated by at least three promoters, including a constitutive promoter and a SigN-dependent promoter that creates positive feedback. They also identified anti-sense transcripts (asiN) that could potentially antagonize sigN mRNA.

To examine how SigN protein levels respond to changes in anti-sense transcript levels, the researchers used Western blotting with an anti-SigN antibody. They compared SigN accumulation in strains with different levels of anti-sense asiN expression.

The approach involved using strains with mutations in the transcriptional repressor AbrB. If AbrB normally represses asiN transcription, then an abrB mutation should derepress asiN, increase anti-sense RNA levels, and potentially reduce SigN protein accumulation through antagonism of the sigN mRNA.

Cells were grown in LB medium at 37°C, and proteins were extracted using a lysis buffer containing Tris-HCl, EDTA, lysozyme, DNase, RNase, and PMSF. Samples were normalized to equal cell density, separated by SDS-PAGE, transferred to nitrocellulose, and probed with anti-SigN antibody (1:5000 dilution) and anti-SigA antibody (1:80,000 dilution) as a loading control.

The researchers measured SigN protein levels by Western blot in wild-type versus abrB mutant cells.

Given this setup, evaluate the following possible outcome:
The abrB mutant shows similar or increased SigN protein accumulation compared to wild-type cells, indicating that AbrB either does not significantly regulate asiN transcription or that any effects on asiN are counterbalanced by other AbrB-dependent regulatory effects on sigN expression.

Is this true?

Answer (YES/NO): NO